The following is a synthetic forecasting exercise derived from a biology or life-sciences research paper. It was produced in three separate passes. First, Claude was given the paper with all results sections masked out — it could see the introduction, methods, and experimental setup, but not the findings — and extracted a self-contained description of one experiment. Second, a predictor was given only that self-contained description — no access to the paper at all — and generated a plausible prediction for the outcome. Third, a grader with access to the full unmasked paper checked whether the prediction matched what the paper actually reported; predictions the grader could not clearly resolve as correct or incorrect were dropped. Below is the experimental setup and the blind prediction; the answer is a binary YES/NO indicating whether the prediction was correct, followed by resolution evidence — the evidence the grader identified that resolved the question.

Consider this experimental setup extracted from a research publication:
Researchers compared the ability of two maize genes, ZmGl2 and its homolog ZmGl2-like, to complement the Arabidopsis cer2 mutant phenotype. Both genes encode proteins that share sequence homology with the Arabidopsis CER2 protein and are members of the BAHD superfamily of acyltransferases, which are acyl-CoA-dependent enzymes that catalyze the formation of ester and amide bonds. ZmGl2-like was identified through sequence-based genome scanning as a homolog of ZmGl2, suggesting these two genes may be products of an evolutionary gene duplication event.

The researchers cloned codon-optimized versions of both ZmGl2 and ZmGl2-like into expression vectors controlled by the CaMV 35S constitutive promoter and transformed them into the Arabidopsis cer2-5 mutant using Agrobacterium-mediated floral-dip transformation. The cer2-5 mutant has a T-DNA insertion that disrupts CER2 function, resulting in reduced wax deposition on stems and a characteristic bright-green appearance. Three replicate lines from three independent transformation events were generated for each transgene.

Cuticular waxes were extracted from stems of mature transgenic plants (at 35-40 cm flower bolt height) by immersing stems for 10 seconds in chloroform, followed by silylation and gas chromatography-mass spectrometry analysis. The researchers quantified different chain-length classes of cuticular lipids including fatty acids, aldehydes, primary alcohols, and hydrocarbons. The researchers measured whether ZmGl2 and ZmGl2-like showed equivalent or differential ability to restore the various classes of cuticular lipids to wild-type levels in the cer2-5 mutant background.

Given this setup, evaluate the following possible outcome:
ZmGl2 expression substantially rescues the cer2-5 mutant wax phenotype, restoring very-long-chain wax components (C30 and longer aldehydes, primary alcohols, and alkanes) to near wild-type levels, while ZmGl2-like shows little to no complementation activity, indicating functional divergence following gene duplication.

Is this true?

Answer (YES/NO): NO